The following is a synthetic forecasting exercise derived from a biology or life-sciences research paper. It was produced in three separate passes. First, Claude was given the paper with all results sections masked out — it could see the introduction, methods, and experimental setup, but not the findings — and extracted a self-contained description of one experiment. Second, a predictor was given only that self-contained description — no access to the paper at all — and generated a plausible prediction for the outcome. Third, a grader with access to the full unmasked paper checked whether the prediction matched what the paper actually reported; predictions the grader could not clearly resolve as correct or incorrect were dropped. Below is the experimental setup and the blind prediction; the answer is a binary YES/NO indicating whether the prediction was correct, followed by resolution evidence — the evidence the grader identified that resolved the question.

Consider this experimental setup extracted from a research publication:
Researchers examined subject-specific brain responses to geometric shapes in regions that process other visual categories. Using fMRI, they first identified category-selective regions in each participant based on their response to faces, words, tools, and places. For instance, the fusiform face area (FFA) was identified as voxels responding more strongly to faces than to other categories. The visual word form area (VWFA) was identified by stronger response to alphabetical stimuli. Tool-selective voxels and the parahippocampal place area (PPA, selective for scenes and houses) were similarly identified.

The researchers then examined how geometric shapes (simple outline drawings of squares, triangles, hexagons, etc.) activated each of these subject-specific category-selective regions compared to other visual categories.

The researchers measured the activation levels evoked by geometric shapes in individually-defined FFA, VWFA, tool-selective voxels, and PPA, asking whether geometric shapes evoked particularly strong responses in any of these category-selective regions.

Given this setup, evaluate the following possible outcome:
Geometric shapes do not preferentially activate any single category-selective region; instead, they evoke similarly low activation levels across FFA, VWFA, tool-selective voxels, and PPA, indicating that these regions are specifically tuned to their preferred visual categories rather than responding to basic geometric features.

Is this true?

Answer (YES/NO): YES